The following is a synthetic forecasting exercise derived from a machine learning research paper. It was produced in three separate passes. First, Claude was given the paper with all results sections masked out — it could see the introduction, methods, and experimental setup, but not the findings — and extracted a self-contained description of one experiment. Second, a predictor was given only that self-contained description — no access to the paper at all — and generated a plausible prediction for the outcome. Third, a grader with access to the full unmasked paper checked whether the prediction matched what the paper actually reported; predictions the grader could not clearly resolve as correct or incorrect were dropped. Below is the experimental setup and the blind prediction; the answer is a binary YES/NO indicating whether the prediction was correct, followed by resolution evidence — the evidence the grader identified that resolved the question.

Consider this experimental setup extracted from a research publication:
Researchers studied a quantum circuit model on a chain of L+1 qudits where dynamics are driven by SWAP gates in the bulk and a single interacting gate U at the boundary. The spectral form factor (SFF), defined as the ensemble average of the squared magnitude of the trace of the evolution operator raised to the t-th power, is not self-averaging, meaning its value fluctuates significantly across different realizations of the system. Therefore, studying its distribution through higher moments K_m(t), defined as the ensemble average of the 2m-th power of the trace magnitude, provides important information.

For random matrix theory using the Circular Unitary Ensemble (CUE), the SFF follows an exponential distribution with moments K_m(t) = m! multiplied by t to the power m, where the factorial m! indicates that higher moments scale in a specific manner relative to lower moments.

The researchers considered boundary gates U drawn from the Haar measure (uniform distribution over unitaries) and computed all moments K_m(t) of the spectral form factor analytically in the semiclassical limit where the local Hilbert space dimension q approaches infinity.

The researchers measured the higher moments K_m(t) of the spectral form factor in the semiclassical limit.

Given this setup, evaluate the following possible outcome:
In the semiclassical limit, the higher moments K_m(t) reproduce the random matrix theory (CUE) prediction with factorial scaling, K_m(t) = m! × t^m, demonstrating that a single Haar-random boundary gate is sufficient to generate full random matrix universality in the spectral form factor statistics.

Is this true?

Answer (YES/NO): YES